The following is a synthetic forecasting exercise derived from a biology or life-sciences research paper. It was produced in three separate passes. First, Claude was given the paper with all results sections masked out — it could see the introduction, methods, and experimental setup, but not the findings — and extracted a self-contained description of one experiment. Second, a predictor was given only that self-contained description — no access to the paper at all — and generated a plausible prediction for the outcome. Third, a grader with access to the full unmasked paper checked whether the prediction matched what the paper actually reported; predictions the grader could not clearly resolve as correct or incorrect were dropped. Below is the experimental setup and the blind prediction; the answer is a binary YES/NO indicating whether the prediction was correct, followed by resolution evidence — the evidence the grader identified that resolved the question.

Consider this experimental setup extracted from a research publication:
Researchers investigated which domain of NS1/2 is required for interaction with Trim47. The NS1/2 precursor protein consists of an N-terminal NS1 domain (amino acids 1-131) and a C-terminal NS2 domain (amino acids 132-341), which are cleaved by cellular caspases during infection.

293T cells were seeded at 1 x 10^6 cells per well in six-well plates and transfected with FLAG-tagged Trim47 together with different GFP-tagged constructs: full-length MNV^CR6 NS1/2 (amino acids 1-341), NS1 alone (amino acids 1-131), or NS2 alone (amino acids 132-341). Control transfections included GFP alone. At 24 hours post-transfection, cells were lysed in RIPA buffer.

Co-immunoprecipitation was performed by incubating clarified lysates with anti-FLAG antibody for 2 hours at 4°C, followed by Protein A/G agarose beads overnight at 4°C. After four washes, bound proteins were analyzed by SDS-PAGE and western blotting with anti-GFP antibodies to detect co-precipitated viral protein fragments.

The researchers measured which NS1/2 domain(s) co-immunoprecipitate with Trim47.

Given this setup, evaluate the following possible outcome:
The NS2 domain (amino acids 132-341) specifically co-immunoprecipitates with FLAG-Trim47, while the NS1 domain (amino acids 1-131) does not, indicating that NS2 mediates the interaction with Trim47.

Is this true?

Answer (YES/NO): YES